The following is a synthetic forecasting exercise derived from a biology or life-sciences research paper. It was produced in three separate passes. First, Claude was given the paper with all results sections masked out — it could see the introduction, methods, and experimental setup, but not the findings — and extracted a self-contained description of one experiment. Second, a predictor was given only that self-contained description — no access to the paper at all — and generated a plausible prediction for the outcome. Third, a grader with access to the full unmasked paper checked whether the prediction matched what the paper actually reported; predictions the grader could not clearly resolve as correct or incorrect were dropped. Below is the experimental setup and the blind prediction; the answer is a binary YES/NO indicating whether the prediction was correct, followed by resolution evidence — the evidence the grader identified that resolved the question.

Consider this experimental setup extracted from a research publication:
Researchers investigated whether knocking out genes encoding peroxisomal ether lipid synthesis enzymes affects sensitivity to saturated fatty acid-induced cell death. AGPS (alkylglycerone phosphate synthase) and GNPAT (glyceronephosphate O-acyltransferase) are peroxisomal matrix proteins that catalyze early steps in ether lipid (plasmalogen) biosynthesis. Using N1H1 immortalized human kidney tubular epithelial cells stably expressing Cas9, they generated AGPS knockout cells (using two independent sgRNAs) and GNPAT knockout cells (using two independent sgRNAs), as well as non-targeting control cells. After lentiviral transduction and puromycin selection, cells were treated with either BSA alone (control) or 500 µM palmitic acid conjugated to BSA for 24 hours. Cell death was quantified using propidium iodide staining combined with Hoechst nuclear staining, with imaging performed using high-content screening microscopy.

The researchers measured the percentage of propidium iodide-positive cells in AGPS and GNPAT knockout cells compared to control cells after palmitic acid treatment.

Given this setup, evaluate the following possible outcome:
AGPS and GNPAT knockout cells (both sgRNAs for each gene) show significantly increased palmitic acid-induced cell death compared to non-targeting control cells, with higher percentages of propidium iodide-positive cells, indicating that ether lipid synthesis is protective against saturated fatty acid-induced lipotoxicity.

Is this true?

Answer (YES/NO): NO